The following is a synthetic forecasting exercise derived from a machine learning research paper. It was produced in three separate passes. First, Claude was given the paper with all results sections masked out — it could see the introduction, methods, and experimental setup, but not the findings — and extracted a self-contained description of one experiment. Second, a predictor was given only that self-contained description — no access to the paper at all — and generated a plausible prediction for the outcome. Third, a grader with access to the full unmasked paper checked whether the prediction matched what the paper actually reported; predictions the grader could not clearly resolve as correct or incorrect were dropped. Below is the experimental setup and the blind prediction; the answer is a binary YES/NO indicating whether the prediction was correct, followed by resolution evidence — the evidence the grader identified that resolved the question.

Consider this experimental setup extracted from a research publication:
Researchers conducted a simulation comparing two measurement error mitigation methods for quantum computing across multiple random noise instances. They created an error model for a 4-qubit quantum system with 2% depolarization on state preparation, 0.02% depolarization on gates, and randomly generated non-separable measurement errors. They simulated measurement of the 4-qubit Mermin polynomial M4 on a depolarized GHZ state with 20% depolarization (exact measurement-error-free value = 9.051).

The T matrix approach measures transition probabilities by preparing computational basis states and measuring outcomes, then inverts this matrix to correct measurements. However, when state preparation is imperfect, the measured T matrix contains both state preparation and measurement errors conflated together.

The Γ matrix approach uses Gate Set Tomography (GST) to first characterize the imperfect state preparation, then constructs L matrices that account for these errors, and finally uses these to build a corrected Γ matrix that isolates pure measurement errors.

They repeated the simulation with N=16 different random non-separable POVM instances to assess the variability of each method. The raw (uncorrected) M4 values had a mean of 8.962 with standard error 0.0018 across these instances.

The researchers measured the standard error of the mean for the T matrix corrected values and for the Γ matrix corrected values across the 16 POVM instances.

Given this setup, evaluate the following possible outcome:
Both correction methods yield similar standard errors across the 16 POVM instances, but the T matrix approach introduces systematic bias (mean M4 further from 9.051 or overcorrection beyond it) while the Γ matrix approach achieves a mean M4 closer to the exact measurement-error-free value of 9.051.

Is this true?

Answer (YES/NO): NO